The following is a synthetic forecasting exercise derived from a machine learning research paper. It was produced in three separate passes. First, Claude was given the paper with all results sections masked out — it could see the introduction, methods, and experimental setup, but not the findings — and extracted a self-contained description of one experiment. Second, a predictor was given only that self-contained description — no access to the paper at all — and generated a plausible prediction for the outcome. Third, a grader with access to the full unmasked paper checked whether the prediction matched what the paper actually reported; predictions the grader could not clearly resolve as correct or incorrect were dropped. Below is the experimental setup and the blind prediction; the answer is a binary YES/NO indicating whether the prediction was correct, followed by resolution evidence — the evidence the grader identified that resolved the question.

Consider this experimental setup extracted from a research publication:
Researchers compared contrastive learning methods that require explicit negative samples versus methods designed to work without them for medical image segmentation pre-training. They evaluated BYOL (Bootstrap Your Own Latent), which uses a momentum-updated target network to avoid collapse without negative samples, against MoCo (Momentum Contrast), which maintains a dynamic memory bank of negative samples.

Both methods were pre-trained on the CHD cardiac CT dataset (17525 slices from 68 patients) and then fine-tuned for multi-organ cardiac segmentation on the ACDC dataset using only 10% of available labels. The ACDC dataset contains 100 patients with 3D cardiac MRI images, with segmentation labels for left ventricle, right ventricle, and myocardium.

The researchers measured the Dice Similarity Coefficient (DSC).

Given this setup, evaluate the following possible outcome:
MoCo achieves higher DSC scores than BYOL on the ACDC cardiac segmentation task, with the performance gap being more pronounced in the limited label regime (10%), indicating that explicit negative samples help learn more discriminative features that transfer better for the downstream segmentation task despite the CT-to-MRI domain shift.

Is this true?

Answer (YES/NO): YES